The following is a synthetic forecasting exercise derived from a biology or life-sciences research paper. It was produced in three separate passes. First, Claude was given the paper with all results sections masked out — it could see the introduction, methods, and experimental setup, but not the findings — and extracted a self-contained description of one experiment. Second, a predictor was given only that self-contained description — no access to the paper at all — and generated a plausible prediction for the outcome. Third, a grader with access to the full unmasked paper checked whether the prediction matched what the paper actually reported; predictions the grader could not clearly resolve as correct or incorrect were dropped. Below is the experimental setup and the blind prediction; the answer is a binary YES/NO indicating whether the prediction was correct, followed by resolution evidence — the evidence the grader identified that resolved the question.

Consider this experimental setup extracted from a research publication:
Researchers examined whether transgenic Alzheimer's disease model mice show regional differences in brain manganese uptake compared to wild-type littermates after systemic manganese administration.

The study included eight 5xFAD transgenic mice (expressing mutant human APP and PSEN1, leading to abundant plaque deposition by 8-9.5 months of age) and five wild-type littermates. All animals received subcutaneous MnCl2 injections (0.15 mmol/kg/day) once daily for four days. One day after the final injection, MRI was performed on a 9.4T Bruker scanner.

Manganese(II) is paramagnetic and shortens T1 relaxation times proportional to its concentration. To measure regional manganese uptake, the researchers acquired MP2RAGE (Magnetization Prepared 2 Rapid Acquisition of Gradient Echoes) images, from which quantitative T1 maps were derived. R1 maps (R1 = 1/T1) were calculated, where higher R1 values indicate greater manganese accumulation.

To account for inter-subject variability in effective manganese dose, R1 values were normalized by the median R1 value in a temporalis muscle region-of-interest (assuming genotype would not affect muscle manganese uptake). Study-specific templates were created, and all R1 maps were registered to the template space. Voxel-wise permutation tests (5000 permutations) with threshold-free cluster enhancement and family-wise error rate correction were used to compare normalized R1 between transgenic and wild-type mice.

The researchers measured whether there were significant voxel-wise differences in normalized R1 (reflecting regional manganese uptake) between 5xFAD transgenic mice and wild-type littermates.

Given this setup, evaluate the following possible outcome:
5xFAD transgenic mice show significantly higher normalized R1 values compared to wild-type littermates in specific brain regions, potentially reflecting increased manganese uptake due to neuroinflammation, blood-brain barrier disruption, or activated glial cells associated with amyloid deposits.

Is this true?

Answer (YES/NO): NO